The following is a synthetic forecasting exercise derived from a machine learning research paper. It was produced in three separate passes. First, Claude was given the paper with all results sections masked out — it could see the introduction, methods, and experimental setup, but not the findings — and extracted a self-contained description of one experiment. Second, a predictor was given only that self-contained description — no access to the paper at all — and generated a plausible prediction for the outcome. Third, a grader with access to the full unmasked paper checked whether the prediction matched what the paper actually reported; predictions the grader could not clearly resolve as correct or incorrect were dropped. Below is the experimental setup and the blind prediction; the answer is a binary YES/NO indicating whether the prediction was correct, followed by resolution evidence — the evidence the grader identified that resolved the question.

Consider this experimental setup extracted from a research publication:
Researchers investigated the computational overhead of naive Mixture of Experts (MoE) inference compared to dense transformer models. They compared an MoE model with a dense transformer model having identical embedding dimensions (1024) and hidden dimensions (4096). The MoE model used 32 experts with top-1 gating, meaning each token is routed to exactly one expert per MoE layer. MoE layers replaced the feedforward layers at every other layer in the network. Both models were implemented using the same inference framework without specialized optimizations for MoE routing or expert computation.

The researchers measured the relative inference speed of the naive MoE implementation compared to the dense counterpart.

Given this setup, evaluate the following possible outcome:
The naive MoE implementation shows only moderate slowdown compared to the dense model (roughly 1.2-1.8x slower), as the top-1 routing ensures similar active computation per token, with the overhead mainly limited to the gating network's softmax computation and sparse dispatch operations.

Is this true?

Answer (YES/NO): NO